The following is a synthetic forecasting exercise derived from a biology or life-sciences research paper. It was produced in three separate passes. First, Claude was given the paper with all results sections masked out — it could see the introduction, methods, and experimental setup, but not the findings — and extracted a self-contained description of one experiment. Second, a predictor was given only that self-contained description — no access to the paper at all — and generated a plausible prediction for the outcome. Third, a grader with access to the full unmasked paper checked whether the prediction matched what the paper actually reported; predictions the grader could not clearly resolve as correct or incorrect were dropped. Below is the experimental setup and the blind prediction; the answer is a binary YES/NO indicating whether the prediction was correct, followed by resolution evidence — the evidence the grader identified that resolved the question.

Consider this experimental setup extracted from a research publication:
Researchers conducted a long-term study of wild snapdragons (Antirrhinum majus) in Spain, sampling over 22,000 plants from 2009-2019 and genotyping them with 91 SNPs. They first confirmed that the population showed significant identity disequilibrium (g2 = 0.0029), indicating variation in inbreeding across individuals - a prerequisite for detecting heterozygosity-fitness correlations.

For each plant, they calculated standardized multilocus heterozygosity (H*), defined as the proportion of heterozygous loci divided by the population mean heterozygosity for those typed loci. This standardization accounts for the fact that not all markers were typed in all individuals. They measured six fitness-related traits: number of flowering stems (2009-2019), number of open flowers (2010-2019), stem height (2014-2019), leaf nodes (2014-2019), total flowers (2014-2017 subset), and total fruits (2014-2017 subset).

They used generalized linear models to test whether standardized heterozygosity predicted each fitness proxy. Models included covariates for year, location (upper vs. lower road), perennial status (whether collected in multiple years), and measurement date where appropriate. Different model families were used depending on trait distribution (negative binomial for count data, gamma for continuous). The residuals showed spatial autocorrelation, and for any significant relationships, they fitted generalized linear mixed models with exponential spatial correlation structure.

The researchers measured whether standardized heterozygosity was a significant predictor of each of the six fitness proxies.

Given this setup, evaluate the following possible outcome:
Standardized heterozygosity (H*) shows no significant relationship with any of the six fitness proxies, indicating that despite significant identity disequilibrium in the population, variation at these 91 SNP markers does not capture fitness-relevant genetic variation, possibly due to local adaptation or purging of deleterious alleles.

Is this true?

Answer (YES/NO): NO